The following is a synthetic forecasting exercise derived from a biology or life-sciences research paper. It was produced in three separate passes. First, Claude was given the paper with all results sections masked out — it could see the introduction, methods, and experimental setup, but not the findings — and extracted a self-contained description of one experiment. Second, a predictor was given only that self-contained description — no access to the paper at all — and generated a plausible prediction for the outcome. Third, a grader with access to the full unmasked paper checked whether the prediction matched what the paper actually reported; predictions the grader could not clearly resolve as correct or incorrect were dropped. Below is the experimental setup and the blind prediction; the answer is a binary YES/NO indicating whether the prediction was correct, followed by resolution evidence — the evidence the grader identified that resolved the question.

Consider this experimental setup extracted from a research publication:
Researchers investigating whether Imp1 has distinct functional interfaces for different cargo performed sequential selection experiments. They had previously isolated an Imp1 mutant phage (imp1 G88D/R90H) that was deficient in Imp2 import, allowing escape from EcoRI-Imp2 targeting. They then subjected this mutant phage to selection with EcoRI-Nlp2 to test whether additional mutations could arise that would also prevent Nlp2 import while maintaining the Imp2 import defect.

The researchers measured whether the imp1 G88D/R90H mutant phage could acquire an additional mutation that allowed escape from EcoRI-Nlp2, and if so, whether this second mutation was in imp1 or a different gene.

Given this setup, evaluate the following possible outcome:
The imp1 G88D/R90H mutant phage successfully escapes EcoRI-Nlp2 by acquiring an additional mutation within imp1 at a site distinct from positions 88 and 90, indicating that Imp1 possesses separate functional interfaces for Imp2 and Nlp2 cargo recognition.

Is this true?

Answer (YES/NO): YES